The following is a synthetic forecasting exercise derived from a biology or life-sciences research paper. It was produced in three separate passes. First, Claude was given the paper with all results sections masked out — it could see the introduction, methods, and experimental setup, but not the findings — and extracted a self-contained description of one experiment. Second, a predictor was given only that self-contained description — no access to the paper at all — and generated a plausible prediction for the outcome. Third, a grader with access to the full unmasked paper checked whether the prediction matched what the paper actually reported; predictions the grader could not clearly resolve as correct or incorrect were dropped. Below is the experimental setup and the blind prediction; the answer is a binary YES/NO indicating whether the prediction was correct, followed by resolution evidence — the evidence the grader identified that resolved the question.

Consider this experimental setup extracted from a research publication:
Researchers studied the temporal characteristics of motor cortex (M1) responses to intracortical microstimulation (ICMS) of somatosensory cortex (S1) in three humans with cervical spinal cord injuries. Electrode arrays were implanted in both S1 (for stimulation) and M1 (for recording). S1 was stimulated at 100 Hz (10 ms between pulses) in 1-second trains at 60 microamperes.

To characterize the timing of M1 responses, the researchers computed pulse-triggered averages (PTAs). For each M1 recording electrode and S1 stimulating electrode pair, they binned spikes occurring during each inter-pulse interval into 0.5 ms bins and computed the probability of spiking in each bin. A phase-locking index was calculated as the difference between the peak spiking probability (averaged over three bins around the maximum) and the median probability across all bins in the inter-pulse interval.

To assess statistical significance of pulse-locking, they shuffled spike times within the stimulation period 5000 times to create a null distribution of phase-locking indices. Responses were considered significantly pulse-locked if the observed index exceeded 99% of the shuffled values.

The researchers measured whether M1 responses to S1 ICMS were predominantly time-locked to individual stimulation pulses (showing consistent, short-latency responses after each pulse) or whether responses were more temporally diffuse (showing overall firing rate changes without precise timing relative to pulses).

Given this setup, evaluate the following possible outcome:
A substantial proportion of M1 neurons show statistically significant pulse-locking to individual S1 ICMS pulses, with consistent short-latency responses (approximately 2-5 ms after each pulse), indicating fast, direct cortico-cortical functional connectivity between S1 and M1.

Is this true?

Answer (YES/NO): YES